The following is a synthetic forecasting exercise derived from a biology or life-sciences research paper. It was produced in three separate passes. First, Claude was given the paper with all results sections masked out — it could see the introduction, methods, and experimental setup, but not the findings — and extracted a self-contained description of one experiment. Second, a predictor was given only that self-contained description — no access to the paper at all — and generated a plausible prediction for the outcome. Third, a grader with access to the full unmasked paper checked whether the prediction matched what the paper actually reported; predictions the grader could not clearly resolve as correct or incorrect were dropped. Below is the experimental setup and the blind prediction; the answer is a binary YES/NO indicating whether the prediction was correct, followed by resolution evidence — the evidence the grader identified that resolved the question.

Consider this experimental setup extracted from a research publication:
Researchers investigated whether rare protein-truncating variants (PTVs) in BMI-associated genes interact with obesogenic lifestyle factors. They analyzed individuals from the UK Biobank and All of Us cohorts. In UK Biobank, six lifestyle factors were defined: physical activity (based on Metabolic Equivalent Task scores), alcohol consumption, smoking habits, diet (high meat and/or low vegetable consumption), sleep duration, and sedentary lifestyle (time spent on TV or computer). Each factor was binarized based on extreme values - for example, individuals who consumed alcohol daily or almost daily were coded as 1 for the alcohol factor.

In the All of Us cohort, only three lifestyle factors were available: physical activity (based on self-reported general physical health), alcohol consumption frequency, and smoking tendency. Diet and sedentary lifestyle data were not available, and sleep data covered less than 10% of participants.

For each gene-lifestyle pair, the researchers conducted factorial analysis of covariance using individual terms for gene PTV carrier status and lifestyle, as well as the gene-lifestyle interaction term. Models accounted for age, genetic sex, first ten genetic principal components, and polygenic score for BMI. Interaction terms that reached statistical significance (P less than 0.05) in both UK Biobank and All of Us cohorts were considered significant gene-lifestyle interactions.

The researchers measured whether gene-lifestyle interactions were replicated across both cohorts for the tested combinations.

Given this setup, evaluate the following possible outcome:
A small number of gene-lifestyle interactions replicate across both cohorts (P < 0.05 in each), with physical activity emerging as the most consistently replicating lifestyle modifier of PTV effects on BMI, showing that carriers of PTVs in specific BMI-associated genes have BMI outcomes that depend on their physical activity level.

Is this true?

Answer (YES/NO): YES